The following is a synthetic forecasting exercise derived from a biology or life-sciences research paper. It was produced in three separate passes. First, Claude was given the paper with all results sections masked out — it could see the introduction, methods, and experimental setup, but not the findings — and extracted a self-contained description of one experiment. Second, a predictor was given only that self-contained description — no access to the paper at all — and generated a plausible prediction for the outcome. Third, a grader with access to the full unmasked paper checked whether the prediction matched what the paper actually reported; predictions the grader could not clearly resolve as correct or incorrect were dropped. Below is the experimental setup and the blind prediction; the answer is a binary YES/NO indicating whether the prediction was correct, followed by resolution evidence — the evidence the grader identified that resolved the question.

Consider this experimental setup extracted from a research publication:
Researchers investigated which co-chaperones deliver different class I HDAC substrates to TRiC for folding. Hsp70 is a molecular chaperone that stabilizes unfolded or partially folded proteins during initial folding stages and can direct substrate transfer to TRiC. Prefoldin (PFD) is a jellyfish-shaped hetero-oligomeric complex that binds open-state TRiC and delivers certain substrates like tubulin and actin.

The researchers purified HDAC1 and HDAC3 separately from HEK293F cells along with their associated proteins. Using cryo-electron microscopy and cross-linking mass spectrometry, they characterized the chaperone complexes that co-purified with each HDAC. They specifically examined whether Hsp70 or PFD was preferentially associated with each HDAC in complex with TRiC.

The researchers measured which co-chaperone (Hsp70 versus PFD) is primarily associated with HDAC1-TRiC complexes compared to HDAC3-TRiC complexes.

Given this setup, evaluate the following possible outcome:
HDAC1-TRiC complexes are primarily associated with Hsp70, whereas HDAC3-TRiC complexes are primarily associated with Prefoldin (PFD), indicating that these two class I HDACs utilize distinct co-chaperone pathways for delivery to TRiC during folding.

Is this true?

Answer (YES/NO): NO